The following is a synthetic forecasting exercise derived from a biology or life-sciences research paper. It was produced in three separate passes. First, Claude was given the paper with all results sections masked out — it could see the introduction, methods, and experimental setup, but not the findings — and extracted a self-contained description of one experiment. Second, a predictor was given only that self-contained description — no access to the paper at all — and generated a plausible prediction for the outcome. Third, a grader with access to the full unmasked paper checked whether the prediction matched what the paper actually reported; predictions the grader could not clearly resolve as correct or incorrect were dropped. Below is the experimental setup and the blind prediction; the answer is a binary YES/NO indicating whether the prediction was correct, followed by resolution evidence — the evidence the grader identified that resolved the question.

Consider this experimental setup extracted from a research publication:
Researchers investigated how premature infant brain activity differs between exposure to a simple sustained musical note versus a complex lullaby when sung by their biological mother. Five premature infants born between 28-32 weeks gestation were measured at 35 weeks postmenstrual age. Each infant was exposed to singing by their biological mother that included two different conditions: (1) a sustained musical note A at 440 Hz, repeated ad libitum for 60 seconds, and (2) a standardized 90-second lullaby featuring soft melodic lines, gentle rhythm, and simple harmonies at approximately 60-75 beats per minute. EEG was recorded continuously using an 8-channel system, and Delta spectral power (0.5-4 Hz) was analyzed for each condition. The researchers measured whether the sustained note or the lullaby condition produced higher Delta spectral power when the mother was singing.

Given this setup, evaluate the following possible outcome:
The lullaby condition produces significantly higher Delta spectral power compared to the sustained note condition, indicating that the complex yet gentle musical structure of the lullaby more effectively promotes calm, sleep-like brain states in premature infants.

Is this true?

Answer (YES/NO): NO